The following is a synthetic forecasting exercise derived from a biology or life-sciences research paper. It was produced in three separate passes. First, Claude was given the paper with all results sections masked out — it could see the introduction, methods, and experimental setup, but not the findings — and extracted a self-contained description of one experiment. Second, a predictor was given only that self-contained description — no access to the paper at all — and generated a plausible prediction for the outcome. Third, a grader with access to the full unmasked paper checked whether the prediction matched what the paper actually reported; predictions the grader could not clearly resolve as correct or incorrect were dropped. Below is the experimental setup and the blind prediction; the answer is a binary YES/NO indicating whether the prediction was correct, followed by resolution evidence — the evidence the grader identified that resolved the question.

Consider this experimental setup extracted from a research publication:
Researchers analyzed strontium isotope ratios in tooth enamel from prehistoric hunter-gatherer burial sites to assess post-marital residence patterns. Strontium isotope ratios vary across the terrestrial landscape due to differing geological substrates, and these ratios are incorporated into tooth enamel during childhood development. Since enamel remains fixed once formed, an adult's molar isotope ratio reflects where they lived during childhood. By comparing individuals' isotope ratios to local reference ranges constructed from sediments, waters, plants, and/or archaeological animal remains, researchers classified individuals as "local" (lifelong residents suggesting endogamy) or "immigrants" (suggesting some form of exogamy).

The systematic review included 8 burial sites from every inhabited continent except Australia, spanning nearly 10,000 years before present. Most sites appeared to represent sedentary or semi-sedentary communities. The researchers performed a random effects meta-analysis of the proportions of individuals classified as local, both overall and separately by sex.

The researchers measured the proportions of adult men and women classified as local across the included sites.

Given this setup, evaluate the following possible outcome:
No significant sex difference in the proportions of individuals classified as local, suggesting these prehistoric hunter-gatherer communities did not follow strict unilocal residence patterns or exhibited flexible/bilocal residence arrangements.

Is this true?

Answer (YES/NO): NO